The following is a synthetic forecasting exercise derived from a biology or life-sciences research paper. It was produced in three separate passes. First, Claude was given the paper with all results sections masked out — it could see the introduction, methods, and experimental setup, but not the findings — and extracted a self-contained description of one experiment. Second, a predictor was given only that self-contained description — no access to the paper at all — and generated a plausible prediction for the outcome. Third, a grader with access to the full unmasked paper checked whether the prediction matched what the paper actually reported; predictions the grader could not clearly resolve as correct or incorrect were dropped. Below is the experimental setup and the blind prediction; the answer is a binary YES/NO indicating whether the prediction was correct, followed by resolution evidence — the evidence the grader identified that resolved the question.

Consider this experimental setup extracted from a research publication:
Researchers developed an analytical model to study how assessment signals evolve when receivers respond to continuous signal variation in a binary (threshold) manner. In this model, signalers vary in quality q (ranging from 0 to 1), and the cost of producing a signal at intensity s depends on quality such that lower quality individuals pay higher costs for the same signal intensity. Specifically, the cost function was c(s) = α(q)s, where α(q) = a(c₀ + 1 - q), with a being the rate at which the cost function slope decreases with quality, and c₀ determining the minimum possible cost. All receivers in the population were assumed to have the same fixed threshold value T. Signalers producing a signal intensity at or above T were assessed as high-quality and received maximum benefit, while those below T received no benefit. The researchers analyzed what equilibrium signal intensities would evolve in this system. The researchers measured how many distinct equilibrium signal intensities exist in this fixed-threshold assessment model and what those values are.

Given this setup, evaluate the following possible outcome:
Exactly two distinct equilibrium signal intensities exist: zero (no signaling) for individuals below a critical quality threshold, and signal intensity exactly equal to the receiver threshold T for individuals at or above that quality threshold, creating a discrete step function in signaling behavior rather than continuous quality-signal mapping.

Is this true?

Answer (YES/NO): YES